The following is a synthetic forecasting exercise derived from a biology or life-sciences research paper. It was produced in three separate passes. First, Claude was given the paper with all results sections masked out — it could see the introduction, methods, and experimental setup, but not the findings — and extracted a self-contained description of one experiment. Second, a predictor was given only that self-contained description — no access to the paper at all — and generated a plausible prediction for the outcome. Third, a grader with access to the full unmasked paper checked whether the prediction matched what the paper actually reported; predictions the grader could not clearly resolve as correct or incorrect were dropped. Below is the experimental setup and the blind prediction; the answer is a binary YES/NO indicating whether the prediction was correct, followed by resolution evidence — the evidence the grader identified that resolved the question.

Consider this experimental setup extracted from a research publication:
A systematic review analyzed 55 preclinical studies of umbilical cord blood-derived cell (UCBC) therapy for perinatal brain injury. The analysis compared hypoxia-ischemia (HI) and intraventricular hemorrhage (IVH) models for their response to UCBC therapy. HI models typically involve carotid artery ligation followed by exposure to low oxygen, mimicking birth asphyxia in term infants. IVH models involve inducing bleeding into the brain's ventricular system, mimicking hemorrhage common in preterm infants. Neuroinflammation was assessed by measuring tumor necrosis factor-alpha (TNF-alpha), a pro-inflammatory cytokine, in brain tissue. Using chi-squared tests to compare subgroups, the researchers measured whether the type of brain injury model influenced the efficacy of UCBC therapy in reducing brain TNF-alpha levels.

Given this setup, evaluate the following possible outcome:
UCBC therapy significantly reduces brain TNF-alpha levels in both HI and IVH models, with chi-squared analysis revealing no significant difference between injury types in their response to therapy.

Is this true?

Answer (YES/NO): NO